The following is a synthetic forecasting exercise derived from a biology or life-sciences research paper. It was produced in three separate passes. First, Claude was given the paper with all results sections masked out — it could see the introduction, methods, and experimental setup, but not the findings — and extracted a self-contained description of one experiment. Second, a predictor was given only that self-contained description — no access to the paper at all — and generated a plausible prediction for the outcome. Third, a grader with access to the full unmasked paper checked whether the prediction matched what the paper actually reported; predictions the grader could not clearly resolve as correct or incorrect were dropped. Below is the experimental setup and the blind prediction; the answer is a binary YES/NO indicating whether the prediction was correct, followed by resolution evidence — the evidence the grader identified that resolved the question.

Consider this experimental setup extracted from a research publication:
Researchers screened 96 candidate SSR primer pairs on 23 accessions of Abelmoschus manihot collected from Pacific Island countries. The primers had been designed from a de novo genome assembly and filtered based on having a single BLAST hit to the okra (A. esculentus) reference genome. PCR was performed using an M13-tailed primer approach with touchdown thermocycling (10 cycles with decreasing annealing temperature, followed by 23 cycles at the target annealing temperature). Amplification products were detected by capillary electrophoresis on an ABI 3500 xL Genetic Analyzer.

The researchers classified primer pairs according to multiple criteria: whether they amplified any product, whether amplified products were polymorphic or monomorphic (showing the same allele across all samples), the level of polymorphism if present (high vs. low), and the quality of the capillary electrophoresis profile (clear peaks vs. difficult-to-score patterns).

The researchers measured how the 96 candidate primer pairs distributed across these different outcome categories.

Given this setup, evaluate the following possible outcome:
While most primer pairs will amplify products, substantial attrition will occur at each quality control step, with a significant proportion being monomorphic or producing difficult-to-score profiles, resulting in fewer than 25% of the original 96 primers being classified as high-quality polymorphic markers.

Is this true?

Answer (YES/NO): YES